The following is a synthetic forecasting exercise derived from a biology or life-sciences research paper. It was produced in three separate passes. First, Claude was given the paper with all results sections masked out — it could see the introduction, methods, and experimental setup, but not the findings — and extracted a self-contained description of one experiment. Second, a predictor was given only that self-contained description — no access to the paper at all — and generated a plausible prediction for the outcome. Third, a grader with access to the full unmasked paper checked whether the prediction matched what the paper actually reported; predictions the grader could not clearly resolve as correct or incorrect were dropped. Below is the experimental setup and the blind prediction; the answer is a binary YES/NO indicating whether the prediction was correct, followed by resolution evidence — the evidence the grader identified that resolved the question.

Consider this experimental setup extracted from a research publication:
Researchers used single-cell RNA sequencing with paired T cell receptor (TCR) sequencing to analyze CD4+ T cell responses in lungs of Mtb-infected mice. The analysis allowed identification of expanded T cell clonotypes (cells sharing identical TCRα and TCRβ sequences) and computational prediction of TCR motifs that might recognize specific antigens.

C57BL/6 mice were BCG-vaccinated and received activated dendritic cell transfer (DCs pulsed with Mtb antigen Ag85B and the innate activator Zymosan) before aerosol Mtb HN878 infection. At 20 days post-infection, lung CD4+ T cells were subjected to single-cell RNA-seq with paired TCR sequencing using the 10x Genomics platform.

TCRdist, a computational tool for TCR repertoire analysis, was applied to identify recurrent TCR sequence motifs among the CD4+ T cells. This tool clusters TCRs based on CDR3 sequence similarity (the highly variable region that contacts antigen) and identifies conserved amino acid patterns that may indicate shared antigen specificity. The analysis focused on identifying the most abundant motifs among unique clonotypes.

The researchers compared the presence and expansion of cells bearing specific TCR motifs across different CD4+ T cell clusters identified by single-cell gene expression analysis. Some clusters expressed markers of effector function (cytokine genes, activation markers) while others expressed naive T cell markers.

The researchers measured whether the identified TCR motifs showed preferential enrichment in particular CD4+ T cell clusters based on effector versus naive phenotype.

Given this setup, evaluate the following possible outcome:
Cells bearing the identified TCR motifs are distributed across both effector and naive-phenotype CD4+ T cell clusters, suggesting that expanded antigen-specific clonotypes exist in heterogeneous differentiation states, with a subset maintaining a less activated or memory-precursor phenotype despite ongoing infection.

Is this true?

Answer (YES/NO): NO